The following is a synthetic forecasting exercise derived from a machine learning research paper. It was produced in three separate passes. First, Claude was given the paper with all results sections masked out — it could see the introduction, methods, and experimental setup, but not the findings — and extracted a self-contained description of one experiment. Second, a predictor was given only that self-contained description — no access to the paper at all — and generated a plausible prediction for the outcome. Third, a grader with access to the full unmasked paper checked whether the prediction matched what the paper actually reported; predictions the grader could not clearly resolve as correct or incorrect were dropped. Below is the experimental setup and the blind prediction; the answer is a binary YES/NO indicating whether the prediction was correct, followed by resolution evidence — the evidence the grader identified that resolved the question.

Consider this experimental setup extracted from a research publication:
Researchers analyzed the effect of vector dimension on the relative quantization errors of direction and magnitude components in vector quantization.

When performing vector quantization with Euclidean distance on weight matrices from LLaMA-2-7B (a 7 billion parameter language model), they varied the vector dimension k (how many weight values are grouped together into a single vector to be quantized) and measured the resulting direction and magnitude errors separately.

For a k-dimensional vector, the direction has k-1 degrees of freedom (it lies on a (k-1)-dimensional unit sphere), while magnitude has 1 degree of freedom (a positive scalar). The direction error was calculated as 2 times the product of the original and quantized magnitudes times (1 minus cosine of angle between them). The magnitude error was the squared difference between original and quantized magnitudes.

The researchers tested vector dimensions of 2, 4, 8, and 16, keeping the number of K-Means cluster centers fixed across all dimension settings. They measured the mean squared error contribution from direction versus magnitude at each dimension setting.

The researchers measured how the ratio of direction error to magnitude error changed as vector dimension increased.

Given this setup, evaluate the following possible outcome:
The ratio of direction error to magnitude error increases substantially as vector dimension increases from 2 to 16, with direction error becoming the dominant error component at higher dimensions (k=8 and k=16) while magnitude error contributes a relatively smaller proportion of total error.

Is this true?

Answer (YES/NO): NO